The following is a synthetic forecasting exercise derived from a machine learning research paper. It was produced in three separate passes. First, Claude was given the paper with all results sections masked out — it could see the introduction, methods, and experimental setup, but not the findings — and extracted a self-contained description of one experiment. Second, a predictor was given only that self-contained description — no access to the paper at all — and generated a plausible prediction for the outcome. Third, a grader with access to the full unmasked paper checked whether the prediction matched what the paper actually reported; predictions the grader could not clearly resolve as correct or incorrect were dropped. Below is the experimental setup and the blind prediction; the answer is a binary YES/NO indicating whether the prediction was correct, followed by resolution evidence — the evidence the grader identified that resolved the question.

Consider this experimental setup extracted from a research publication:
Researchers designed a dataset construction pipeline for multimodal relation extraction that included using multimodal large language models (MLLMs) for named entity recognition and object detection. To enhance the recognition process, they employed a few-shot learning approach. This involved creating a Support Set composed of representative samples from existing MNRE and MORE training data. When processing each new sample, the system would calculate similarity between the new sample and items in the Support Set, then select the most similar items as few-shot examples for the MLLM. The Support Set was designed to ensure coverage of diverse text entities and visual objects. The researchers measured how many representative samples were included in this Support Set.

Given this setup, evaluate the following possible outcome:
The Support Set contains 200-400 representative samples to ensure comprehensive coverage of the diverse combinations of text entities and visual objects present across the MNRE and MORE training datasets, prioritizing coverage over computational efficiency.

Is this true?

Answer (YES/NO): YES